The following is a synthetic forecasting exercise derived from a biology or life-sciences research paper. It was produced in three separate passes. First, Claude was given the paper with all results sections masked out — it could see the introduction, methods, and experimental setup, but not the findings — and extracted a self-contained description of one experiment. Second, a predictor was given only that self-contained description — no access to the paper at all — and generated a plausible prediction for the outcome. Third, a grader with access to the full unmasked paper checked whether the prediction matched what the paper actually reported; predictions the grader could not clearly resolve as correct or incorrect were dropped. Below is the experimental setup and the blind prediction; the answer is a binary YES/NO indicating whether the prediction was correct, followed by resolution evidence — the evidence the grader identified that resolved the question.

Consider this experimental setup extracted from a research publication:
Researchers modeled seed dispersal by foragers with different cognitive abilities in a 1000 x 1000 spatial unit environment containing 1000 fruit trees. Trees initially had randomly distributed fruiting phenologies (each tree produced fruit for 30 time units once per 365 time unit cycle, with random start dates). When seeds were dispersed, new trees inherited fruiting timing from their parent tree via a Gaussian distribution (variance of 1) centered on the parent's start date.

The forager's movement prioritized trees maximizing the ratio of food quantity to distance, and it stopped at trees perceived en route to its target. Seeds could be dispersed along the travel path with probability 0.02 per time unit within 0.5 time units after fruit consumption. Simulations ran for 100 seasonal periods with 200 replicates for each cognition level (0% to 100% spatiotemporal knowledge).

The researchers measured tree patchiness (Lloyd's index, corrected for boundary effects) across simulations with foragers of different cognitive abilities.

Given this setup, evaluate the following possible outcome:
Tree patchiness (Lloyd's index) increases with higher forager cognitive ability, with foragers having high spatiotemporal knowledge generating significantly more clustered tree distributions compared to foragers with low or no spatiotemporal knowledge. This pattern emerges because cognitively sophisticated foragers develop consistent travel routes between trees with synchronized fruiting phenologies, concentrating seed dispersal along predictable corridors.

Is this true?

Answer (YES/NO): NO